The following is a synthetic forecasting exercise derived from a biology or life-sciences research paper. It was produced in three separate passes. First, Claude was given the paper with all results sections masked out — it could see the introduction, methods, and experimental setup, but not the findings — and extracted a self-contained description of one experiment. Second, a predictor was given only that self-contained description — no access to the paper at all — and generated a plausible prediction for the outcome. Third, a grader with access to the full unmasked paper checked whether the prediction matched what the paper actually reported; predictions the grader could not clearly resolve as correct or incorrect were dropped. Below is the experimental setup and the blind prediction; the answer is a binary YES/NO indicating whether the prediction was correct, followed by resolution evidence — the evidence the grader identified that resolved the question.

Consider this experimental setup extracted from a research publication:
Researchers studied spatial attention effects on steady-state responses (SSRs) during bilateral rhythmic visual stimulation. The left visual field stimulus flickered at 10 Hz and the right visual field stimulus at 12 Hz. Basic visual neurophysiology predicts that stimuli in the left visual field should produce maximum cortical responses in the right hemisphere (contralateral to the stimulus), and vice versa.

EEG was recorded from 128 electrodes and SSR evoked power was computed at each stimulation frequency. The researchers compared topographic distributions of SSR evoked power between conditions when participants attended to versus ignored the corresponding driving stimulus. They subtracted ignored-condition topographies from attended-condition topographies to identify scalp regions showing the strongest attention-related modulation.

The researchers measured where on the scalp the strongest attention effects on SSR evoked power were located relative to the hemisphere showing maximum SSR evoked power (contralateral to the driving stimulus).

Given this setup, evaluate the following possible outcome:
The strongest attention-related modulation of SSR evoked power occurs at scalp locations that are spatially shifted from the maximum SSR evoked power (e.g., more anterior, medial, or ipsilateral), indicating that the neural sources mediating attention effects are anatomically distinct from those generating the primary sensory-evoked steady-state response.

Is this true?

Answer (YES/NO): YES